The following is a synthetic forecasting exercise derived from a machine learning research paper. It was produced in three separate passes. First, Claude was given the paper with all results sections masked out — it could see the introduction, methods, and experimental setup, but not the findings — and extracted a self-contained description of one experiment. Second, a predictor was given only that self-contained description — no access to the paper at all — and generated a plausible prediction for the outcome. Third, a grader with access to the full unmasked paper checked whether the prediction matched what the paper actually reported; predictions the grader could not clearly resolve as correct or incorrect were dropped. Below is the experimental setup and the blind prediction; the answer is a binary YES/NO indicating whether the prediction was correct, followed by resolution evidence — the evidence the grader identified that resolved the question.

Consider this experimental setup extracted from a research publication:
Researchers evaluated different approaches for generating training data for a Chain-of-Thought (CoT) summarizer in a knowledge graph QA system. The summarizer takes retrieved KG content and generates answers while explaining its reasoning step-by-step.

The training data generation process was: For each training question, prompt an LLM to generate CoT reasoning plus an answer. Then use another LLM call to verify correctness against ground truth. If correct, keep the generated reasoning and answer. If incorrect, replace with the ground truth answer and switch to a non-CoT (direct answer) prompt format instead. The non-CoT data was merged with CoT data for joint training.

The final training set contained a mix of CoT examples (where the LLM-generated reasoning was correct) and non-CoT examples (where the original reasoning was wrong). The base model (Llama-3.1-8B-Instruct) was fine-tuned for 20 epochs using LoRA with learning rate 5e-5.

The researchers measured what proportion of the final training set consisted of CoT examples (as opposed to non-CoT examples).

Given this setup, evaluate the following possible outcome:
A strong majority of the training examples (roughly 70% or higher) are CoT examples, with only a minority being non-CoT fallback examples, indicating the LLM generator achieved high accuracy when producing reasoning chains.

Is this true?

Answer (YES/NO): YES